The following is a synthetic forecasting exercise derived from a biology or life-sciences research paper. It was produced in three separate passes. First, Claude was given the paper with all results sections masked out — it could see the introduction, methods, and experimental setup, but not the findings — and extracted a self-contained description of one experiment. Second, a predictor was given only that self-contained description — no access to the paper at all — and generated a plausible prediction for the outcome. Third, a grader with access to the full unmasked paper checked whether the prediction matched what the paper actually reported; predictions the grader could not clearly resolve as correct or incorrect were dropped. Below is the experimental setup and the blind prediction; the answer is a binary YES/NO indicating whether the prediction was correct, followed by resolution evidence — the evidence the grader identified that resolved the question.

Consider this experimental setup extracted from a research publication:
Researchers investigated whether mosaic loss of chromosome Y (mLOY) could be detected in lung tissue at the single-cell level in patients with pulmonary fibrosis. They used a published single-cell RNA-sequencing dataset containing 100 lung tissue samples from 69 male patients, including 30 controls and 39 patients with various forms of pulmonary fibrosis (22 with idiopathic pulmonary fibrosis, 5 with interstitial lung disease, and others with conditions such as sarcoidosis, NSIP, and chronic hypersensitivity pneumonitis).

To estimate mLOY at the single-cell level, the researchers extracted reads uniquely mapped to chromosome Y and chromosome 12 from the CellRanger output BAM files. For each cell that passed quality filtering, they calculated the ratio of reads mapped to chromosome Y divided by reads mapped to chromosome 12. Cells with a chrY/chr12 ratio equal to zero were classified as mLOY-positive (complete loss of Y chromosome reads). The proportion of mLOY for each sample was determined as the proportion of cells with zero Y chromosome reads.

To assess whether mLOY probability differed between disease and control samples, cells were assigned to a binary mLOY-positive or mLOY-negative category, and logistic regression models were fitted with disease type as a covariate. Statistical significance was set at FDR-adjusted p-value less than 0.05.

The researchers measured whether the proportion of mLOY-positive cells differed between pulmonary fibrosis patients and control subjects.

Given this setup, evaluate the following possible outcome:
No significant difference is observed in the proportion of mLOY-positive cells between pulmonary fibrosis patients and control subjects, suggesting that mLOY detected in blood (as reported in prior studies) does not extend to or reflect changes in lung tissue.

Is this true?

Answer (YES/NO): NO